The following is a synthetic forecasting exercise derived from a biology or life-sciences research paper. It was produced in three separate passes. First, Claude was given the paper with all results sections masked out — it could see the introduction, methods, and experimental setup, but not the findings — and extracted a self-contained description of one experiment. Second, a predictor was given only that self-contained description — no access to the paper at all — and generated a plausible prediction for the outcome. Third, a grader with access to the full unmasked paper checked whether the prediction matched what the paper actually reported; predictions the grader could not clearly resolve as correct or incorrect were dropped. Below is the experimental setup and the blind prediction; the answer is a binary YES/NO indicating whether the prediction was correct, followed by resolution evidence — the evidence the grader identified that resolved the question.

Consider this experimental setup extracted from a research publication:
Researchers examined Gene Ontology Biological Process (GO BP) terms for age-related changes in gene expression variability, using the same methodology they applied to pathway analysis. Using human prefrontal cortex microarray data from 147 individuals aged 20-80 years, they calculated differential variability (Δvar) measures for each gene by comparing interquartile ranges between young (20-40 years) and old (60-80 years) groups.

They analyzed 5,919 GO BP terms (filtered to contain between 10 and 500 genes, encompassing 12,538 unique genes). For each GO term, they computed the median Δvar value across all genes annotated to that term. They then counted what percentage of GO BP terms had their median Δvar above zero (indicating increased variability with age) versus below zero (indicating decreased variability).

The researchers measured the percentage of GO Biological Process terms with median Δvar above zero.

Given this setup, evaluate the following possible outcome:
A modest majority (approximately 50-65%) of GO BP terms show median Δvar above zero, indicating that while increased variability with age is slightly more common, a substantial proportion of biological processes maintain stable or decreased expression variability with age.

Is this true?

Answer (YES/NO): NO